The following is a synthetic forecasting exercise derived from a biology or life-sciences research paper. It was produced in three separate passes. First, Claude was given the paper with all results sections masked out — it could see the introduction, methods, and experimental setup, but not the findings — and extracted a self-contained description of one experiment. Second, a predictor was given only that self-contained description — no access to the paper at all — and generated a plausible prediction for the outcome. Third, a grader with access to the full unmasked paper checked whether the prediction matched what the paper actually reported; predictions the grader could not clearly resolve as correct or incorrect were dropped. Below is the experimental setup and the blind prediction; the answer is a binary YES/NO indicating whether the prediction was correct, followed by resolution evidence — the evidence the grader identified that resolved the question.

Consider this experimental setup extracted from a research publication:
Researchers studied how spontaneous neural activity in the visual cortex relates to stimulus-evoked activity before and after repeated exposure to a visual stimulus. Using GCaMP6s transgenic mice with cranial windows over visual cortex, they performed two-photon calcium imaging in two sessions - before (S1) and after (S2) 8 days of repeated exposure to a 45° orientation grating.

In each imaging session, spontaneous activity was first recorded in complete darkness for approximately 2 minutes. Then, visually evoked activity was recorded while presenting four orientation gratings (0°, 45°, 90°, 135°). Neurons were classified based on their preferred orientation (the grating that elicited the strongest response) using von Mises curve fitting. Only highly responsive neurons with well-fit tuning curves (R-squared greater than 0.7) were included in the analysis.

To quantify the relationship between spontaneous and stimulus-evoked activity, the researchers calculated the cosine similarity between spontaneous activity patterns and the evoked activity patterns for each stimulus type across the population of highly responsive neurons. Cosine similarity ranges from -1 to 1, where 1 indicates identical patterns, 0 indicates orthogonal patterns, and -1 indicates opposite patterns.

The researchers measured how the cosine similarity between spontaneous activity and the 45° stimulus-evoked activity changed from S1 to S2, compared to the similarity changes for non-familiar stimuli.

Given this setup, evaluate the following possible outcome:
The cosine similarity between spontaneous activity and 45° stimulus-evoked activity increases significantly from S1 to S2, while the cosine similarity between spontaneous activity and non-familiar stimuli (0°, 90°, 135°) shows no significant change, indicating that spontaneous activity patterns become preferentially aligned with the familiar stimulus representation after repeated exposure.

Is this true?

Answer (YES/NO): NO